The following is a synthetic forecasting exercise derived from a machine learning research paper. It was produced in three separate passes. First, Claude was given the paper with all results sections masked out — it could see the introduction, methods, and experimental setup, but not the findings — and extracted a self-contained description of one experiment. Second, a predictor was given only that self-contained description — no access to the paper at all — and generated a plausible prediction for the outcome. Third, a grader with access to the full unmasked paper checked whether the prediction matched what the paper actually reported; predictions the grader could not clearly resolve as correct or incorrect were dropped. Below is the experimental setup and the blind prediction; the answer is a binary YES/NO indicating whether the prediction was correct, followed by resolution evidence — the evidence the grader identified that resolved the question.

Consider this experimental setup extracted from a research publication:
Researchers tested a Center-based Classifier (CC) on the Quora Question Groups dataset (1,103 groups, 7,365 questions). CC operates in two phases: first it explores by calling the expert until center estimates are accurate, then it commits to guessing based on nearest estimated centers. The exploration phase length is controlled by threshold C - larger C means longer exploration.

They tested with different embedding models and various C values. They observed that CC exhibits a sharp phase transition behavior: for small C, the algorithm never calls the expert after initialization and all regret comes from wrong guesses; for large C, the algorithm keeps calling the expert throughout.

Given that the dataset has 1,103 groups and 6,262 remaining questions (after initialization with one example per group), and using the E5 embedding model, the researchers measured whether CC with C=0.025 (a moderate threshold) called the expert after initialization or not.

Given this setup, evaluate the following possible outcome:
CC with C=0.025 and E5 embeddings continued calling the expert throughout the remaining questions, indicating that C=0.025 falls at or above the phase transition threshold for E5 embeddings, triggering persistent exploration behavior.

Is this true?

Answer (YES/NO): YES